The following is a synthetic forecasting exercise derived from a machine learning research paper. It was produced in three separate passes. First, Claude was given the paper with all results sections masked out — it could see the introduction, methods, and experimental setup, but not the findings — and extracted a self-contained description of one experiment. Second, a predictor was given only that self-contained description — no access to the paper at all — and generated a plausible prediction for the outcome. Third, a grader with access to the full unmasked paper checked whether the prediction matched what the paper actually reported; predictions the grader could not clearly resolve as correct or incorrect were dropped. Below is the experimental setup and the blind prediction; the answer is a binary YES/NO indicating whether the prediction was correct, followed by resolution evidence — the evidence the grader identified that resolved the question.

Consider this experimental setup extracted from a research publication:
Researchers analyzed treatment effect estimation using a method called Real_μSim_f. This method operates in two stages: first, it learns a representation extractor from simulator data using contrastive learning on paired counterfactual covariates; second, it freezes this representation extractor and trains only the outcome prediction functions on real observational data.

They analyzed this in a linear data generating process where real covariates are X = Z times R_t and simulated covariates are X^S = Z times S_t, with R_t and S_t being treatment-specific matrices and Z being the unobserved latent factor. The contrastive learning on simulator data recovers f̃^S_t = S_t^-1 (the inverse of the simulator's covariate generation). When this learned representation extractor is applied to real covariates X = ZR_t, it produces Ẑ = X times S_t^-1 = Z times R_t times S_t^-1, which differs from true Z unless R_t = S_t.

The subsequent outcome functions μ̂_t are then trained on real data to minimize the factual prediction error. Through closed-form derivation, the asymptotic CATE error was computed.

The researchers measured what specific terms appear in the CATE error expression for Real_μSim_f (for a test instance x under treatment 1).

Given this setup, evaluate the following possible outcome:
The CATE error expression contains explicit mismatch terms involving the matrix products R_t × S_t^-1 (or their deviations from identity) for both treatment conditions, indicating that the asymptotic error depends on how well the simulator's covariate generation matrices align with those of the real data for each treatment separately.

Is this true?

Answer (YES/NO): NO